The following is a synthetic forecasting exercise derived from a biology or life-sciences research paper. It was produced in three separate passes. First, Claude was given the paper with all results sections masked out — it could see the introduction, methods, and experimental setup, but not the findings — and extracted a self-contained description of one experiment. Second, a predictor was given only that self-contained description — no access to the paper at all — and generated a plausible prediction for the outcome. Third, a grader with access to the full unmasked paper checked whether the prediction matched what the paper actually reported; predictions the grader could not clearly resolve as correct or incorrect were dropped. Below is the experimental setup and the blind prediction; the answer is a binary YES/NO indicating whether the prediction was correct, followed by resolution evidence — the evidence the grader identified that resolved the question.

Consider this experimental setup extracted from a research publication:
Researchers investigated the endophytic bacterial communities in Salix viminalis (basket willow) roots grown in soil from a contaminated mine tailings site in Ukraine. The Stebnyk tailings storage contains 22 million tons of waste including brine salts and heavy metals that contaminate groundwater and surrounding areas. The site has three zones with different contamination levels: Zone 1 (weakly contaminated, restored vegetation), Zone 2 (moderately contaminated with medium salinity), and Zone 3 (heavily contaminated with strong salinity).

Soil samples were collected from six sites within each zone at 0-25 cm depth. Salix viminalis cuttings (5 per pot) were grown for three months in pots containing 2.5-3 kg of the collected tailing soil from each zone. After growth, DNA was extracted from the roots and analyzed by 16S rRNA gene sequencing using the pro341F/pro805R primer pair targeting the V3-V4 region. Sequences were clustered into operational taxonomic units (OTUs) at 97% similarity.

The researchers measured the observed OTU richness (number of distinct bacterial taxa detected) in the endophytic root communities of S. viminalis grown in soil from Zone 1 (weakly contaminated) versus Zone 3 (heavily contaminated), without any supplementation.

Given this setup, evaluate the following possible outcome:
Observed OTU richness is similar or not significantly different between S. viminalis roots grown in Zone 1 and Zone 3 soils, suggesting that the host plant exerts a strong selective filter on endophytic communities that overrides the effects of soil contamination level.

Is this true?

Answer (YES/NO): NO